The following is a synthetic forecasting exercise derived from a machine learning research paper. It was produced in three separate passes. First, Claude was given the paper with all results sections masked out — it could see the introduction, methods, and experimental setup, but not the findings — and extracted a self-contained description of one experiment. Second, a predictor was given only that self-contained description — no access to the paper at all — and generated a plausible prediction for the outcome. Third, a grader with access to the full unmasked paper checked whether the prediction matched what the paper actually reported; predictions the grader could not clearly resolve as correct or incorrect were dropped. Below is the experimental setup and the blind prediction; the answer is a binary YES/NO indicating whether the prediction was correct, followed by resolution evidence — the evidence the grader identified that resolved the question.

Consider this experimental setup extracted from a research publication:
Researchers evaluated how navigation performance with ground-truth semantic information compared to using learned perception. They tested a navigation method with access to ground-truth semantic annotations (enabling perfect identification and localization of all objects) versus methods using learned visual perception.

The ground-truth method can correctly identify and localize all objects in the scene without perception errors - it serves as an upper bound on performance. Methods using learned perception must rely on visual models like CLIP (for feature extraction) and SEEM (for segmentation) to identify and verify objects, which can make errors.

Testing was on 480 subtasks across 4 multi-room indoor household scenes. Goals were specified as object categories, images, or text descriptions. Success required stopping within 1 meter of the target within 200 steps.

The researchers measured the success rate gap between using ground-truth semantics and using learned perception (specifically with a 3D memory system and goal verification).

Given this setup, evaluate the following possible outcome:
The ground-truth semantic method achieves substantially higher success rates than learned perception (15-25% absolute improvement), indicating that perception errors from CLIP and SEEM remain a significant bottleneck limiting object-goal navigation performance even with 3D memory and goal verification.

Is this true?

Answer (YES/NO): YES